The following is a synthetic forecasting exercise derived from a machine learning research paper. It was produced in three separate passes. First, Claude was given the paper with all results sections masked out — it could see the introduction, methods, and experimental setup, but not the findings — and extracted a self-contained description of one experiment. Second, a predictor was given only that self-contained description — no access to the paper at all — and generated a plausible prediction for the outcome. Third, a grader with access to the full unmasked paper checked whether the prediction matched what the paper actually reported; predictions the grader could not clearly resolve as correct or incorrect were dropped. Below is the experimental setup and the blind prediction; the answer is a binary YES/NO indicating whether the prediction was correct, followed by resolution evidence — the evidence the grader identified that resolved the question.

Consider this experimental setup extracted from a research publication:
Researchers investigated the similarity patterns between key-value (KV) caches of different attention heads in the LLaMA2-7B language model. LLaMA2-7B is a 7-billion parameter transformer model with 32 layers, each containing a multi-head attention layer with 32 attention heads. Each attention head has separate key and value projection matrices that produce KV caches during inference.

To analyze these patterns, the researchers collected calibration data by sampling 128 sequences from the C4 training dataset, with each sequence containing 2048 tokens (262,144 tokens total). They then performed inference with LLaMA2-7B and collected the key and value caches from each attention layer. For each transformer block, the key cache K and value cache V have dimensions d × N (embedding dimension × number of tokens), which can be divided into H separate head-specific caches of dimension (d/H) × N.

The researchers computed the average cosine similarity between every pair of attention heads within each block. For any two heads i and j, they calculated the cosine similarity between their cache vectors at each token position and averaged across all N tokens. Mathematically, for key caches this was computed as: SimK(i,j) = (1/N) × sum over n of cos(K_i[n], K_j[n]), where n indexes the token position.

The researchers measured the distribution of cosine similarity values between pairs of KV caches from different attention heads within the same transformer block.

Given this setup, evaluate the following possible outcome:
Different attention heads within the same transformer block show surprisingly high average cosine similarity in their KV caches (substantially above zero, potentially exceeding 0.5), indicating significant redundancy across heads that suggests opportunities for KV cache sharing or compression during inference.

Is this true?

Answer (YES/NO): NO